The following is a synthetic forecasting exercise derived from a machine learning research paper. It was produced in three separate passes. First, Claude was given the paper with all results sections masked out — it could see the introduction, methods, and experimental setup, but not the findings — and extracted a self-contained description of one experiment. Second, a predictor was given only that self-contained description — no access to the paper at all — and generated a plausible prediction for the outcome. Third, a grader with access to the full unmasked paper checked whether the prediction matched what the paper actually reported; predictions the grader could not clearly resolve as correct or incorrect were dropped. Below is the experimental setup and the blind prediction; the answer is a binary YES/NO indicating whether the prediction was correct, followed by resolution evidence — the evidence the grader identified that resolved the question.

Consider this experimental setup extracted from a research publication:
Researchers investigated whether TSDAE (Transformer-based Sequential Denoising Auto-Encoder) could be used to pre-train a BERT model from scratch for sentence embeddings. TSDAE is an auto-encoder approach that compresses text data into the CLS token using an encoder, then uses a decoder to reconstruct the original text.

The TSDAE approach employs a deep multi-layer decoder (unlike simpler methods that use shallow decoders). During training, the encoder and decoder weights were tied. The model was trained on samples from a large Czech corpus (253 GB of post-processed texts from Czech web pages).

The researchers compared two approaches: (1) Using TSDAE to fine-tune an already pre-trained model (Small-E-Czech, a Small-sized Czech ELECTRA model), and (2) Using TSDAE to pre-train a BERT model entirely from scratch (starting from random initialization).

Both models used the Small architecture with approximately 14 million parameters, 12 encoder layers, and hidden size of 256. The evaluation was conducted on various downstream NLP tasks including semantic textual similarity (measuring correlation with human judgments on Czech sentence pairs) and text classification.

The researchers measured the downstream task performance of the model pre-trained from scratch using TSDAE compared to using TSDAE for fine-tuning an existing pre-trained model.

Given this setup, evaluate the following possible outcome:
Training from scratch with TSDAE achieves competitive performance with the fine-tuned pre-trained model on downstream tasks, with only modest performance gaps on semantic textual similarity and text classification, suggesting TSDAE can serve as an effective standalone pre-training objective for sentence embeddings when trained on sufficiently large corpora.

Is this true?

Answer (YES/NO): NO